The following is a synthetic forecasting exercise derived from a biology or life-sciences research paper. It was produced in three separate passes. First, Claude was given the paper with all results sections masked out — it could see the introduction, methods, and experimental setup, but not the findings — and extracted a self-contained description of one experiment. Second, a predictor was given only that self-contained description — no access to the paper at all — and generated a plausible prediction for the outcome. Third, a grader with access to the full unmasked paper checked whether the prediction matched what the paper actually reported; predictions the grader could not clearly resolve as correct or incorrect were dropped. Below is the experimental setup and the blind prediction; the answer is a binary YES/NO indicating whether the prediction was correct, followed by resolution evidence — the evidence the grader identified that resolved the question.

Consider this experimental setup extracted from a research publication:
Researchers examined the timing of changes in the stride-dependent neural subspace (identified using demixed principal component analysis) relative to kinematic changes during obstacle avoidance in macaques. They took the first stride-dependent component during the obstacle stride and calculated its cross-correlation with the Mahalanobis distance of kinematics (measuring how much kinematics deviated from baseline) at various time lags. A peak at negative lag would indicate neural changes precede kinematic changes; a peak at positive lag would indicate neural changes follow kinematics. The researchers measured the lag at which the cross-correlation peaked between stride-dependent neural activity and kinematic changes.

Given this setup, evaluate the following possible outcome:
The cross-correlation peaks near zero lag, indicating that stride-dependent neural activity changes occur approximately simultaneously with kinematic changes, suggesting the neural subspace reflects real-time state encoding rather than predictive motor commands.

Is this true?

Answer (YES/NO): NO